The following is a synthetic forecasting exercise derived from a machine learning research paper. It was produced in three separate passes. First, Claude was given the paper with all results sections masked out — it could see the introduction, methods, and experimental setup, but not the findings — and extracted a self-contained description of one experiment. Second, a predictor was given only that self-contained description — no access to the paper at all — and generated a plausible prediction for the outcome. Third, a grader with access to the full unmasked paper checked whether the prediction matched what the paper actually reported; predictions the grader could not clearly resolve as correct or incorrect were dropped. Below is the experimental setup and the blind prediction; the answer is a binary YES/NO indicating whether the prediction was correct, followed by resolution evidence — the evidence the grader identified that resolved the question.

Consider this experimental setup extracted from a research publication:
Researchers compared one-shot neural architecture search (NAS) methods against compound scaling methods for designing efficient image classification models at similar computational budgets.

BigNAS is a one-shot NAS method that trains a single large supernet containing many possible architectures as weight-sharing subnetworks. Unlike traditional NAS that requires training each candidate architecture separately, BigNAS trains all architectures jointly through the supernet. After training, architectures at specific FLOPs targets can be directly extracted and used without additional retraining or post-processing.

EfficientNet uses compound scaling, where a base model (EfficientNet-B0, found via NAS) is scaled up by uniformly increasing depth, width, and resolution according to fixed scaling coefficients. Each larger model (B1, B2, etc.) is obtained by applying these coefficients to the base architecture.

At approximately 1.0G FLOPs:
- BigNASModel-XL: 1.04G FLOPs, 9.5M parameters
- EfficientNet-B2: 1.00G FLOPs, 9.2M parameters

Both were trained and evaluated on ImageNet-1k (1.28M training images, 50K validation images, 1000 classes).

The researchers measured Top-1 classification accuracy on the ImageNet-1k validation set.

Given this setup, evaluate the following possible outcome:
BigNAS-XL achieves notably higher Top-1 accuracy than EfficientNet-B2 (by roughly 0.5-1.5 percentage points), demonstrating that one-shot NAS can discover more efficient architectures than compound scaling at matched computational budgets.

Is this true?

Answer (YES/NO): YES